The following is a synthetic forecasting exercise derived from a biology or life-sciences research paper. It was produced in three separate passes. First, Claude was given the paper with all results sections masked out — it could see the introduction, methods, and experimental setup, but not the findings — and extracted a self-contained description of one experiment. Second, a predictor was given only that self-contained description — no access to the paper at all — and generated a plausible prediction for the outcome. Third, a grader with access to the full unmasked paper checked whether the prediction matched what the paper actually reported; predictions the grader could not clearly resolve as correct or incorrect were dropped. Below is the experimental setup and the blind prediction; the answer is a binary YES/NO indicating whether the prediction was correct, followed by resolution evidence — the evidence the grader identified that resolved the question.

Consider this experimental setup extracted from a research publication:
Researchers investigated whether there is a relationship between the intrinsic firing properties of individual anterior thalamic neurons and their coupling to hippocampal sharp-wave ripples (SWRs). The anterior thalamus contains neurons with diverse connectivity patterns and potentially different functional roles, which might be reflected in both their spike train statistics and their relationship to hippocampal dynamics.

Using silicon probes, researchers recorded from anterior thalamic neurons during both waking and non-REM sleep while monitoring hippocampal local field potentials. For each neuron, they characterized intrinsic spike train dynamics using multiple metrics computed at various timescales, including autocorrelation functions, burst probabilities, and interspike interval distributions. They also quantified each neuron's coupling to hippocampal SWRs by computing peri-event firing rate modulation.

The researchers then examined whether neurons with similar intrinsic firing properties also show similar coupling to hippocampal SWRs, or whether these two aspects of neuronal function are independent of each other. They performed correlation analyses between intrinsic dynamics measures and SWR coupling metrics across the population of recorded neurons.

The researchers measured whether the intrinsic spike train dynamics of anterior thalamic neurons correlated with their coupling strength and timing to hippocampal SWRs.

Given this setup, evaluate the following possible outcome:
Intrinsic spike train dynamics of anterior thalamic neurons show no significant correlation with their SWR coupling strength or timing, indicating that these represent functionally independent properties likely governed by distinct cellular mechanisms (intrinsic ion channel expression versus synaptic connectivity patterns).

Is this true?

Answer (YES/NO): NO